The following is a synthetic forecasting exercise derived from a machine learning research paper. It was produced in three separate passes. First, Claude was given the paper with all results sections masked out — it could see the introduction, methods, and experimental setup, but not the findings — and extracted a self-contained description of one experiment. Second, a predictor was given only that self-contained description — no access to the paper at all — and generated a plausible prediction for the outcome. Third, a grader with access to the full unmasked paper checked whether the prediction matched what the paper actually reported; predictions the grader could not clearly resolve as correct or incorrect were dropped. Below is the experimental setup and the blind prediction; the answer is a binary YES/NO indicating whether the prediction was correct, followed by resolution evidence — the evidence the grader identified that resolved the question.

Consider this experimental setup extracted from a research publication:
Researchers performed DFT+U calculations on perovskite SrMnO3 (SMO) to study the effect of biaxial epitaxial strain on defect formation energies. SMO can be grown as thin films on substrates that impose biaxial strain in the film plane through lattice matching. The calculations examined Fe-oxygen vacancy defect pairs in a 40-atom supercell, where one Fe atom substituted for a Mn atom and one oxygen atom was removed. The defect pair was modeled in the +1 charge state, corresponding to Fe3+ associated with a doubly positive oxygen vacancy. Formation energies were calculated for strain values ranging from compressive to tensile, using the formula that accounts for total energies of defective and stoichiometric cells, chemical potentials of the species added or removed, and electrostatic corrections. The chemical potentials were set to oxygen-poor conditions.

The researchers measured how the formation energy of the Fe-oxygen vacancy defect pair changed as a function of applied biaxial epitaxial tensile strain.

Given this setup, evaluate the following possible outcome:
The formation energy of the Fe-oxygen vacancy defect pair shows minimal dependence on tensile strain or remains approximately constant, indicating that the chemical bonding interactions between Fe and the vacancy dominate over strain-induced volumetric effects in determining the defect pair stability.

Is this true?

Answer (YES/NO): NO